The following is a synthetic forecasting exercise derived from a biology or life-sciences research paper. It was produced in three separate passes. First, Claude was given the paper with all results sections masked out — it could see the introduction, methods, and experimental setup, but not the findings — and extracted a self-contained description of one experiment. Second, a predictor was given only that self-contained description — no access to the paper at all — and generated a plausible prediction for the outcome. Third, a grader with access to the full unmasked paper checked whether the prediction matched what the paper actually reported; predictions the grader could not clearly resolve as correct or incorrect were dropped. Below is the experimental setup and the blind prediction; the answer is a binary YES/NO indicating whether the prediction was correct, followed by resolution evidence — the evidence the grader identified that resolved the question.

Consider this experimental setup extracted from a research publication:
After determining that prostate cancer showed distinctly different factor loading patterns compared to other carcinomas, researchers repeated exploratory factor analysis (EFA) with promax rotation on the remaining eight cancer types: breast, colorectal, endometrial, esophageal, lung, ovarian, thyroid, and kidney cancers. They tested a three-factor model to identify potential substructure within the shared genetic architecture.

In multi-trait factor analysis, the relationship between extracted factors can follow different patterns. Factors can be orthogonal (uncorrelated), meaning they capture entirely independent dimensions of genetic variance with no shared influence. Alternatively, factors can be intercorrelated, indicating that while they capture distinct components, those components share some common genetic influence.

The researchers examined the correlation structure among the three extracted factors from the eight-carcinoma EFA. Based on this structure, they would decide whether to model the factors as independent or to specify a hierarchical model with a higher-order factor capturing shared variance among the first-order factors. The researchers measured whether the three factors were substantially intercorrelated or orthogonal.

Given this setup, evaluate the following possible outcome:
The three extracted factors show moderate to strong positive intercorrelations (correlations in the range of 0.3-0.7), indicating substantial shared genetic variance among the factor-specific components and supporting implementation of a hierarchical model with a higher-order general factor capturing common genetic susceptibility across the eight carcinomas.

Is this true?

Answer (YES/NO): YES